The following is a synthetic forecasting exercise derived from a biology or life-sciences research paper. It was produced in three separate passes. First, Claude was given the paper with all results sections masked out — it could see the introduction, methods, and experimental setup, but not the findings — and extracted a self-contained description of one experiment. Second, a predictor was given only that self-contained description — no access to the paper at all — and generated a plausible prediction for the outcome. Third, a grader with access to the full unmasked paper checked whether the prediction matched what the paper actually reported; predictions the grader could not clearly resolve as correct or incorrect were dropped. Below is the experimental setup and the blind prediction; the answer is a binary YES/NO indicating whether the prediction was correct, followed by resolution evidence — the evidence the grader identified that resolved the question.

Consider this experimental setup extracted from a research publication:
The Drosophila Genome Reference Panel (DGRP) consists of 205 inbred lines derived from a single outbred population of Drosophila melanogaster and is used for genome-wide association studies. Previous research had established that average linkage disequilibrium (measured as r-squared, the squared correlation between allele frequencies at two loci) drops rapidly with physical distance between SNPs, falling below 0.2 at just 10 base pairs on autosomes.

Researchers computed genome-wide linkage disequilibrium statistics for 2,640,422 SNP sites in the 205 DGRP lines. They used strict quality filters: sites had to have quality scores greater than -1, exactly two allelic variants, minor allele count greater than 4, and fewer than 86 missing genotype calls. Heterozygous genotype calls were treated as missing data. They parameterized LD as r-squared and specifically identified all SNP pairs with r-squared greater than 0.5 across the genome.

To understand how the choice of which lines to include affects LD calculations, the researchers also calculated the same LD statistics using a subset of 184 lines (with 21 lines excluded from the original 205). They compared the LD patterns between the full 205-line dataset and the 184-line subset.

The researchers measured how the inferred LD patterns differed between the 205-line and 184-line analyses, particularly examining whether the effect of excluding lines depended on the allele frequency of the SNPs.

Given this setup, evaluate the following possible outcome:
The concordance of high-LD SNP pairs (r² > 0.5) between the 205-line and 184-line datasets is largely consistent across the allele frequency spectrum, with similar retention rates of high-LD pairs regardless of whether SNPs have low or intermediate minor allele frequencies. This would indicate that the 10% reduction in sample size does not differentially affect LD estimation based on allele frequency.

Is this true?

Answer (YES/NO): NO